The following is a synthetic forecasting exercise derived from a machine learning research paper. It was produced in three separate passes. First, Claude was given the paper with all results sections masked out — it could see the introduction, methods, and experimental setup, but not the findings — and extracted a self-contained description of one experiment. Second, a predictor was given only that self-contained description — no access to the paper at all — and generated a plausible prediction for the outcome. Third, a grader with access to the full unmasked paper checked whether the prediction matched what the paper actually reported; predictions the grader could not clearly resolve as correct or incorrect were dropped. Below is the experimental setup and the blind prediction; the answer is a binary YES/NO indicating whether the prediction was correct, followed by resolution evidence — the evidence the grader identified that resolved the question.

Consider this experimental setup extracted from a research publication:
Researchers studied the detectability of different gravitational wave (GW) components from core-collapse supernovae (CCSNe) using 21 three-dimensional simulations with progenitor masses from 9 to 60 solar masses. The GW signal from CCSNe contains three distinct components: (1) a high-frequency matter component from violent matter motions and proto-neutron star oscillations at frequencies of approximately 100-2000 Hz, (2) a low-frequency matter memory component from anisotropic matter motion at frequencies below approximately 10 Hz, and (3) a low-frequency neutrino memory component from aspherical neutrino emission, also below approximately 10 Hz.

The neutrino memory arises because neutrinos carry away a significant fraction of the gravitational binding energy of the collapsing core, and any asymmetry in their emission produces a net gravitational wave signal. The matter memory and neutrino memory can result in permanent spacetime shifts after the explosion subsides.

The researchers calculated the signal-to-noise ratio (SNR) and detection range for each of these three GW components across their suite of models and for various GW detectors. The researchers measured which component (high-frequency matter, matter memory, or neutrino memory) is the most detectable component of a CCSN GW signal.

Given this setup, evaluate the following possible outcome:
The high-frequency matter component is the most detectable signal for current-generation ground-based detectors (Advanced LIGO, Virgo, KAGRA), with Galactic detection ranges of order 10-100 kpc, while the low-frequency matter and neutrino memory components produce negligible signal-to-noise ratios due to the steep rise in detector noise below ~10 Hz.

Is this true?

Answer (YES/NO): NO